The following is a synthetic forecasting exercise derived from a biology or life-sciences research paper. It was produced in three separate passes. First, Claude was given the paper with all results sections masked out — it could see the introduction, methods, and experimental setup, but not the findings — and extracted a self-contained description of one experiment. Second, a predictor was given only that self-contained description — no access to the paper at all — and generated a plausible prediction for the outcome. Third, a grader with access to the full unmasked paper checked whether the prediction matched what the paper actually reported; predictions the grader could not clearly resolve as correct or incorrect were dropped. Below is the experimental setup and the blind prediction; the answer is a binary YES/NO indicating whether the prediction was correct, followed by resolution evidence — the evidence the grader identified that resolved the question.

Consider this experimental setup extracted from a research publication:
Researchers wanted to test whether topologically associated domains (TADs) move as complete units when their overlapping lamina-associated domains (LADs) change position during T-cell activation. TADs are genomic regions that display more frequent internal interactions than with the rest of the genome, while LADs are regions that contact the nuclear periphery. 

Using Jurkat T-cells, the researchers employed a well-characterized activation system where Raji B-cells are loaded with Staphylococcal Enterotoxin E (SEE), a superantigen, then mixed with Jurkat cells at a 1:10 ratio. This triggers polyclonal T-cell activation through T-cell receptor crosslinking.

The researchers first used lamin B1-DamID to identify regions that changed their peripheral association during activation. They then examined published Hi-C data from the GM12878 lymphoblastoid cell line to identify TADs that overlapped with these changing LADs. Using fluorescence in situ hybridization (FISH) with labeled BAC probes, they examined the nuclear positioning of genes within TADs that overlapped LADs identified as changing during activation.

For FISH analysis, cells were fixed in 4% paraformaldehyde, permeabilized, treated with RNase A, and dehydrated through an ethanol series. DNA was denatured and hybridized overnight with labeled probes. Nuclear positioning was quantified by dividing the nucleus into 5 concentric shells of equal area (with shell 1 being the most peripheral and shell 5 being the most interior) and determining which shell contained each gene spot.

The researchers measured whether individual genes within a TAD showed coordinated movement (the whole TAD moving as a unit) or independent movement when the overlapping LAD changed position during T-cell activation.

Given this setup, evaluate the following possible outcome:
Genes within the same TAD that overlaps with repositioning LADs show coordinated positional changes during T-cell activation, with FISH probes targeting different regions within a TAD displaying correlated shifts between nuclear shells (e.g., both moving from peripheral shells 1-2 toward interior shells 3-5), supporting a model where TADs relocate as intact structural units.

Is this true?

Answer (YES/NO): YES